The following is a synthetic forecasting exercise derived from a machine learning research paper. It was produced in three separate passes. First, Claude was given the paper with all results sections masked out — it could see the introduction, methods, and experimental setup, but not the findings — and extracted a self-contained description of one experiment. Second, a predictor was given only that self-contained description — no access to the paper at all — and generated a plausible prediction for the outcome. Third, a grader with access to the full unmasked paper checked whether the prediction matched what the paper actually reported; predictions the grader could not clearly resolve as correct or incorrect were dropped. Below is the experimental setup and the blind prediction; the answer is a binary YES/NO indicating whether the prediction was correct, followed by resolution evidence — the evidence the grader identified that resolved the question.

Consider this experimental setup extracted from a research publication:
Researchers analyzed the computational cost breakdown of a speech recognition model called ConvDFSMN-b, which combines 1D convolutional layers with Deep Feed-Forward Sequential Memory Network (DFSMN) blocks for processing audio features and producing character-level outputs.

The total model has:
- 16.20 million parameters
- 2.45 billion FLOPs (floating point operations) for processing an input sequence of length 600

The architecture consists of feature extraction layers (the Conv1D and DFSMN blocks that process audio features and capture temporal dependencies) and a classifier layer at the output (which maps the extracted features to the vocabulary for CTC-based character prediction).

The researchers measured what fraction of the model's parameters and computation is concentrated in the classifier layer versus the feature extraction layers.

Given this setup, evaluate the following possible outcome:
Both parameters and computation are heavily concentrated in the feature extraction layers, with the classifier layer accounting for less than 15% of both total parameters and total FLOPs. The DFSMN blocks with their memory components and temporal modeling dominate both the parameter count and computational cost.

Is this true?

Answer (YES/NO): NO